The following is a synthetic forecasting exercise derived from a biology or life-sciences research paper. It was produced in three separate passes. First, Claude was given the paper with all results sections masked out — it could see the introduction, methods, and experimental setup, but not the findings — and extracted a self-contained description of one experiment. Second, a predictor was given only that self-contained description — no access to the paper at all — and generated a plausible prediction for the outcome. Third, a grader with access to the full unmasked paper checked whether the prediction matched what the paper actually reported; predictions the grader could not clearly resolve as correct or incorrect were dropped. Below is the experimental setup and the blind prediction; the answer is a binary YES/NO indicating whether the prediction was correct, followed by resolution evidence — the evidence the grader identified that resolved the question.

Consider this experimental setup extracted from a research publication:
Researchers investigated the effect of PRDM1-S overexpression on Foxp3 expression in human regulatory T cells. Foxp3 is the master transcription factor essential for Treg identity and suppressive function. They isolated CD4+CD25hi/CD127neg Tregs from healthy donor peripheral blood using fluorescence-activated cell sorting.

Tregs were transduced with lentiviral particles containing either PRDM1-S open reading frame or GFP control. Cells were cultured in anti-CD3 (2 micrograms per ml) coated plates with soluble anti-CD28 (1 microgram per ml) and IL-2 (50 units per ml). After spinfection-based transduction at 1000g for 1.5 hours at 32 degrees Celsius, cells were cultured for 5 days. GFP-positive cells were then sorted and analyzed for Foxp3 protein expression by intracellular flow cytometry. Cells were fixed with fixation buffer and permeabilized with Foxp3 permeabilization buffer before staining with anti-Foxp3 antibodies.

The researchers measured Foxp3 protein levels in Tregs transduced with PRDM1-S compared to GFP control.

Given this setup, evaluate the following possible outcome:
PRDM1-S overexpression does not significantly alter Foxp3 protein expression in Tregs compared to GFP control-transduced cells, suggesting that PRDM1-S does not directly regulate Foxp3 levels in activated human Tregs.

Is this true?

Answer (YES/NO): NO